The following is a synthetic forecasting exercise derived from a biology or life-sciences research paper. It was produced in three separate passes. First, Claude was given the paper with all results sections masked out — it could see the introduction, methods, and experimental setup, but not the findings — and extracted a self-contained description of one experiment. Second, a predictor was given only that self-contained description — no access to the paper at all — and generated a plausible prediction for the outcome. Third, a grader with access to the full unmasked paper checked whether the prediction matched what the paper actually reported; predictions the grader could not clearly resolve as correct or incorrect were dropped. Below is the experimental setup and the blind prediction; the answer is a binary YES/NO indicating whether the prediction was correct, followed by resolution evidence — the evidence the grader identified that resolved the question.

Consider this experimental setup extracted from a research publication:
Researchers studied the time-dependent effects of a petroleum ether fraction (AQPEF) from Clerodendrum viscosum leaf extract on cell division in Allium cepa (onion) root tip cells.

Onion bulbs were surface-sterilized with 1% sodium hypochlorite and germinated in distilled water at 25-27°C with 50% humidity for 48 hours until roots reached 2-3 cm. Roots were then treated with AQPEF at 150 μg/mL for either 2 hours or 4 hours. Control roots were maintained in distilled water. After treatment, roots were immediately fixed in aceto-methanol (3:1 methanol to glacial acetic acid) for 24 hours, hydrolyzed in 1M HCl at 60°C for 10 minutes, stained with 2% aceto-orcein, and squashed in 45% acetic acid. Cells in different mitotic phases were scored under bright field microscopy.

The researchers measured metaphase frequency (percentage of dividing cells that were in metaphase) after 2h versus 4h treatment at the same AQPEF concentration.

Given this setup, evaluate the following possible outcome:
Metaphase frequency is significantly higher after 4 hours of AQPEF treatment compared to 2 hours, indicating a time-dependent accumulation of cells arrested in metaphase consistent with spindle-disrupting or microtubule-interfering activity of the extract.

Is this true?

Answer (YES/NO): YES